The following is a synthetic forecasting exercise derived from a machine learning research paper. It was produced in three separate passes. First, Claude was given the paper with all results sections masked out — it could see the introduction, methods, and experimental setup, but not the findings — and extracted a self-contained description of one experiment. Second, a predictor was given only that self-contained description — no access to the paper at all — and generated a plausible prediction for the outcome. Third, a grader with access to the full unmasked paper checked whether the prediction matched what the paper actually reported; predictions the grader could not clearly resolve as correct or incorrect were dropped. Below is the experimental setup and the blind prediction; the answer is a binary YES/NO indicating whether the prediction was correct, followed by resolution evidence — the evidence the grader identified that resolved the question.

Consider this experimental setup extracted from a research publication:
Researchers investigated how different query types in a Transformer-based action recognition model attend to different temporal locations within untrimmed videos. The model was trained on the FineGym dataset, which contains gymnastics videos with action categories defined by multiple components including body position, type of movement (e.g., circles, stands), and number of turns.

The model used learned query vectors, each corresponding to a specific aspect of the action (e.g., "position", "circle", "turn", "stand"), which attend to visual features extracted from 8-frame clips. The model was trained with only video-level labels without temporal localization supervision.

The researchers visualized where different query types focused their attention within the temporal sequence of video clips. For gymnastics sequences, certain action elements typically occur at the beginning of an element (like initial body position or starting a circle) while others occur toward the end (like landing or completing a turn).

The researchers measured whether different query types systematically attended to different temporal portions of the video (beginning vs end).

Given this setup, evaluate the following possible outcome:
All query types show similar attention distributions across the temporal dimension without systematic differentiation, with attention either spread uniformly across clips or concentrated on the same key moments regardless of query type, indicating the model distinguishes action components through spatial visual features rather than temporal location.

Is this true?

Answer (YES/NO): NO